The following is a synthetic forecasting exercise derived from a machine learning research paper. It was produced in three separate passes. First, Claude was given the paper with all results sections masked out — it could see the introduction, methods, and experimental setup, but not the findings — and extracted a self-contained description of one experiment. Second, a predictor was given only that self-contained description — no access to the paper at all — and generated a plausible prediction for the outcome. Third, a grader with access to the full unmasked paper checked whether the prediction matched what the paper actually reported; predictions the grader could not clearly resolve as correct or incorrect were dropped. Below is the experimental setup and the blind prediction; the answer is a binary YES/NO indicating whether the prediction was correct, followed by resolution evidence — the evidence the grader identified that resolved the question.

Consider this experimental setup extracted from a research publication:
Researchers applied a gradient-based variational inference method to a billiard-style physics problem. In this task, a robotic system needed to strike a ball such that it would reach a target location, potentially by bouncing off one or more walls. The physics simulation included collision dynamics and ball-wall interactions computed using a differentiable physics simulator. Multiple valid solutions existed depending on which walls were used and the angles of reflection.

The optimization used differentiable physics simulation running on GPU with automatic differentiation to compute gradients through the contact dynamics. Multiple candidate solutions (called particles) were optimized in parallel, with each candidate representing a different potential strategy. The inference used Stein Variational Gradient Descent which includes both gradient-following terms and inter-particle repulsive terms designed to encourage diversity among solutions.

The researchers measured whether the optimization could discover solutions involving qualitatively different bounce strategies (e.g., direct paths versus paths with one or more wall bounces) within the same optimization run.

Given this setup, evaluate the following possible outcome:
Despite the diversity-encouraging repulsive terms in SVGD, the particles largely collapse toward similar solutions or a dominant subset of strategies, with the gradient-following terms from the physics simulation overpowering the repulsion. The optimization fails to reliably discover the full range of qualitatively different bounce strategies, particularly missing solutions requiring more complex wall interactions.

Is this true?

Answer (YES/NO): NO